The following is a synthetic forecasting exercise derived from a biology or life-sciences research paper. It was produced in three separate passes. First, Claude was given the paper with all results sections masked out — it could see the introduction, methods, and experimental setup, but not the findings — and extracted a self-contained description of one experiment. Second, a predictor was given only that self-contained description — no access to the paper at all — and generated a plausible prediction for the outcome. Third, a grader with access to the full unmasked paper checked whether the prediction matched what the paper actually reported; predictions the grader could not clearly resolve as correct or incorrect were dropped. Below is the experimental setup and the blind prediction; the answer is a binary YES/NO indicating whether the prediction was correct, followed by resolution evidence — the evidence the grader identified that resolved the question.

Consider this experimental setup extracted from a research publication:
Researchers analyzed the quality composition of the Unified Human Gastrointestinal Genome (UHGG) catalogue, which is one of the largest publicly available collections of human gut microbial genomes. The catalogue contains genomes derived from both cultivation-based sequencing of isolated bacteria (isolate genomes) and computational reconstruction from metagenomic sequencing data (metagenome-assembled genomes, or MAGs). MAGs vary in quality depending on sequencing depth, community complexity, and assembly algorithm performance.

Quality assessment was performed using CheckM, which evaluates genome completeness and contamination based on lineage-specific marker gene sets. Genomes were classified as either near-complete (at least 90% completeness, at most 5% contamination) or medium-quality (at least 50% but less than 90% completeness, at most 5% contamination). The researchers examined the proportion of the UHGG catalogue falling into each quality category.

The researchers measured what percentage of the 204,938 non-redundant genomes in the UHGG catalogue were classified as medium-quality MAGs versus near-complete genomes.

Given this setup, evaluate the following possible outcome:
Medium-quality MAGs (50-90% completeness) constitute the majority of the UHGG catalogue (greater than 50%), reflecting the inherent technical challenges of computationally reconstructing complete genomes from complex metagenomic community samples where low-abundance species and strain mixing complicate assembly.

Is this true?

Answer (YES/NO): NO